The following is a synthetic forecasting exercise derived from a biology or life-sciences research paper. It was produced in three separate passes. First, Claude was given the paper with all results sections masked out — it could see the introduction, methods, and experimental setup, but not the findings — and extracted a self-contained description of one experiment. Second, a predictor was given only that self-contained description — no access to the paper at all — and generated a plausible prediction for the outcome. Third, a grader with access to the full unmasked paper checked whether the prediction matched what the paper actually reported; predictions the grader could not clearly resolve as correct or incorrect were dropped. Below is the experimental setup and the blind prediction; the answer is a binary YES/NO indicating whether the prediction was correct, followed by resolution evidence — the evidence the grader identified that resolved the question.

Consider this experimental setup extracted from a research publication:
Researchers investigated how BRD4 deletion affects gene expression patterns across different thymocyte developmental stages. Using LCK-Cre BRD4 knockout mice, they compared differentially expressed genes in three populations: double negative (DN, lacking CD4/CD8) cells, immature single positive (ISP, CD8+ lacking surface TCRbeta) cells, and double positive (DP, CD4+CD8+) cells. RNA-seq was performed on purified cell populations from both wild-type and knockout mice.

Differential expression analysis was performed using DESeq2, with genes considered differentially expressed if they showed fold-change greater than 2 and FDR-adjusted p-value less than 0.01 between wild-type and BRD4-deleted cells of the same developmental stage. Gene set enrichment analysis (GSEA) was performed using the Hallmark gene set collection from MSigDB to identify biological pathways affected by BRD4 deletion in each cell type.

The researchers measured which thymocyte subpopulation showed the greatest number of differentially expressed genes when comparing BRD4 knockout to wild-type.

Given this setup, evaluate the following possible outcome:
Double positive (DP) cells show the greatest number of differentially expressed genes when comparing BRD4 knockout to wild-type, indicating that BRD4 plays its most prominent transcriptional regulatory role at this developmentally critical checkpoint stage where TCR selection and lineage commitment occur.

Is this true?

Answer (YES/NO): NO